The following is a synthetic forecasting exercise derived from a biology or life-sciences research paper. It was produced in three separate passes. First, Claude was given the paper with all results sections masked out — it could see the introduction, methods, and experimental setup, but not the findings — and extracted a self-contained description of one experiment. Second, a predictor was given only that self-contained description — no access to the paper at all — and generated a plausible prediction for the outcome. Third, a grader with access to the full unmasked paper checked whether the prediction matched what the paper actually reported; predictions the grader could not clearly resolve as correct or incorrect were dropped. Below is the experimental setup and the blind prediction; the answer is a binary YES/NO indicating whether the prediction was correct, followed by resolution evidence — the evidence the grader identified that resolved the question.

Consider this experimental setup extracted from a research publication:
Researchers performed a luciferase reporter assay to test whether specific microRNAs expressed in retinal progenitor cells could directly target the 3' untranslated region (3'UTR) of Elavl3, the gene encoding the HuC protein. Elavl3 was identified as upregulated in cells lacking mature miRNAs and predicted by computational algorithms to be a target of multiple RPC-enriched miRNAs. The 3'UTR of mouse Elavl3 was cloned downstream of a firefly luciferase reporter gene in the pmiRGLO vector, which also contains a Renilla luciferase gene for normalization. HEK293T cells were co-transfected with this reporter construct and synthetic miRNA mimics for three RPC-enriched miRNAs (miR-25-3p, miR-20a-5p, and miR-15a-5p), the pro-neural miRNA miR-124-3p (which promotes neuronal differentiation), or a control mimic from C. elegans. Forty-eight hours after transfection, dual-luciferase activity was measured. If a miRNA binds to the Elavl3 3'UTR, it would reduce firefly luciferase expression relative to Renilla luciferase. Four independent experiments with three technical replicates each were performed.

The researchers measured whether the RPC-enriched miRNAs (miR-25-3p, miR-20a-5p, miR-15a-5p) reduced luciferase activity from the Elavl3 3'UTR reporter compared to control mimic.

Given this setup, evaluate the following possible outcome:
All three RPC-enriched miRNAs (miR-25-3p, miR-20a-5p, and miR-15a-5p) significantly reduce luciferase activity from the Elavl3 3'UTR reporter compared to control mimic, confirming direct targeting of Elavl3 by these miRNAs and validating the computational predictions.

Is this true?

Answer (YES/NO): NO